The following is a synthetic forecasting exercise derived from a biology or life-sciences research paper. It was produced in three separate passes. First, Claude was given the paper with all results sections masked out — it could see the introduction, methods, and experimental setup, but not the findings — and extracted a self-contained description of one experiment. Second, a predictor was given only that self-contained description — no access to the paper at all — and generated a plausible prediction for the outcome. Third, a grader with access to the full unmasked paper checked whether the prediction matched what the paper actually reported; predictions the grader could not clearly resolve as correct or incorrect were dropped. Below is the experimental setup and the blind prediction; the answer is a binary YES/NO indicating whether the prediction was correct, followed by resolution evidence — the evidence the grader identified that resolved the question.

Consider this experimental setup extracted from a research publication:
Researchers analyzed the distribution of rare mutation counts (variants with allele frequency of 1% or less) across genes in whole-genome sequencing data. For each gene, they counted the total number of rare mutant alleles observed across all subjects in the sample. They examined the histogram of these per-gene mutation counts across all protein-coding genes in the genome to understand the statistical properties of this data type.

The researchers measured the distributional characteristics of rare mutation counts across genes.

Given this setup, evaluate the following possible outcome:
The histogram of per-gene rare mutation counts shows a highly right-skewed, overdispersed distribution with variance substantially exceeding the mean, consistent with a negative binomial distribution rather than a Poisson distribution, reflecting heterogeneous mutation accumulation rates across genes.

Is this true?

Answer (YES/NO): YES